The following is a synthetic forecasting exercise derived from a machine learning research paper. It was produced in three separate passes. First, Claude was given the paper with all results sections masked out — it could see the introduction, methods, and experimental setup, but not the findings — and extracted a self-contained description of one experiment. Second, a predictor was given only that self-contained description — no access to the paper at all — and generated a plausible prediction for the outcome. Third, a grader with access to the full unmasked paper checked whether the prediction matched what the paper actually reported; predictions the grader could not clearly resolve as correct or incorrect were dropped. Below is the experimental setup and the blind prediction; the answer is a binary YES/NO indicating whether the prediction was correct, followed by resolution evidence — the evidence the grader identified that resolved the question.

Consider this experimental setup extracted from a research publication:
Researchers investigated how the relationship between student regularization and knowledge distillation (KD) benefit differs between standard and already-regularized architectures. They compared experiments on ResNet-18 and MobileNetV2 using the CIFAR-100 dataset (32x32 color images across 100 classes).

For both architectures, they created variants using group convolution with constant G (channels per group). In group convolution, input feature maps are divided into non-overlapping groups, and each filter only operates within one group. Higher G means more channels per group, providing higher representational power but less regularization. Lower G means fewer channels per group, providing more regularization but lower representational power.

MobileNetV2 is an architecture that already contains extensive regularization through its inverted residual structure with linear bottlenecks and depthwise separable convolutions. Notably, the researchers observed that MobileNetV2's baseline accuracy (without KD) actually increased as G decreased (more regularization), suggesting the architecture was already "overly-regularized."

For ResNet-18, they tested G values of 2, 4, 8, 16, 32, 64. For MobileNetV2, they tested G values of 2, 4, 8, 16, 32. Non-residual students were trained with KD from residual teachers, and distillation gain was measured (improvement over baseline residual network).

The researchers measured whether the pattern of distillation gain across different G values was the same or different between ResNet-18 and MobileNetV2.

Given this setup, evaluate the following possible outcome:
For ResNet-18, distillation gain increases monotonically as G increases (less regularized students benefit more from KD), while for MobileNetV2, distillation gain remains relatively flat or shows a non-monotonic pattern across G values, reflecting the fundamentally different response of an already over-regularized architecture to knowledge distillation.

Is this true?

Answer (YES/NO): NO